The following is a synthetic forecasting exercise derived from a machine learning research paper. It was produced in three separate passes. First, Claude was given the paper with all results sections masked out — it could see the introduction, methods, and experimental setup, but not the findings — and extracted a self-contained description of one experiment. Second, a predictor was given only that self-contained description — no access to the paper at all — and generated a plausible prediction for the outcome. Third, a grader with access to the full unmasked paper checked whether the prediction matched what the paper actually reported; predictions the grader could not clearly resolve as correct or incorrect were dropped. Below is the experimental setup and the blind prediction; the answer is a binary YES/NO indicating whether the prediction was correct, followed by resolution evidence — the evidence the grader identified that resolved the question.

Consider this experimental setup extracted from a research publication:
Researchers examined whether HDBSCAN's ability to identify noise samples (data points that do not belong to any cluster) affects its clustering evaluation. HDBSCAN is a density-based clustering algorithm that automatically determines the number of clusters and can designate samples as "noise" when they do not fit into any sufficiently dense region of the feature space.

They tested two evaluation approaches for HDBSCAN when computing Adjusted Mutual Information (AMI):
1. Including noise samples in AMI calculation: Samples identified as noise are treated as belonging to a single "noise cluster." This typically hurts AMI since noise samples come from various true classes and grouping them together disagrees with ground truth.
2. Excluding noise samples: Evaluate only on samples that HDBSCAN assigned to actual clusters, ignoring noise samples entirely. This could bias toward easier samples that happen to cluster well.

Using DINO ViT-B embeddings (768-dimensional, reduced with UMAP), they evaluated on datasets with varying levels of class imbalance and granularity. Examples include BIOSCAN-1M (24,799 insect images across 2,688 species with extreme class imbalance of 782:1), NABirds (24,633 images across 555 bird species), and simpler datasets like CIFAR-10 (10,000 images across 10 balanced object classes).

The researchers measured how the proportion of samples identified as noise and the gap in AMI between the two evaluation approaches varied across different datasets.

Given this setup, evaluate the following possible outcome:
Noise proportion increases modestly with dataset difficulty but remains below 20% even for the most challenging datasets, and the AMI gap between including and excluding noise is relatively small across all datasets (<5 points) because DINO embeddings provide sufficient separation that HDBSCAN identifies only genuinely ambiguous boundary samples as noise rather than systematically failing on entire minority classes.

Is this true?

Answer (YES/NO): NO